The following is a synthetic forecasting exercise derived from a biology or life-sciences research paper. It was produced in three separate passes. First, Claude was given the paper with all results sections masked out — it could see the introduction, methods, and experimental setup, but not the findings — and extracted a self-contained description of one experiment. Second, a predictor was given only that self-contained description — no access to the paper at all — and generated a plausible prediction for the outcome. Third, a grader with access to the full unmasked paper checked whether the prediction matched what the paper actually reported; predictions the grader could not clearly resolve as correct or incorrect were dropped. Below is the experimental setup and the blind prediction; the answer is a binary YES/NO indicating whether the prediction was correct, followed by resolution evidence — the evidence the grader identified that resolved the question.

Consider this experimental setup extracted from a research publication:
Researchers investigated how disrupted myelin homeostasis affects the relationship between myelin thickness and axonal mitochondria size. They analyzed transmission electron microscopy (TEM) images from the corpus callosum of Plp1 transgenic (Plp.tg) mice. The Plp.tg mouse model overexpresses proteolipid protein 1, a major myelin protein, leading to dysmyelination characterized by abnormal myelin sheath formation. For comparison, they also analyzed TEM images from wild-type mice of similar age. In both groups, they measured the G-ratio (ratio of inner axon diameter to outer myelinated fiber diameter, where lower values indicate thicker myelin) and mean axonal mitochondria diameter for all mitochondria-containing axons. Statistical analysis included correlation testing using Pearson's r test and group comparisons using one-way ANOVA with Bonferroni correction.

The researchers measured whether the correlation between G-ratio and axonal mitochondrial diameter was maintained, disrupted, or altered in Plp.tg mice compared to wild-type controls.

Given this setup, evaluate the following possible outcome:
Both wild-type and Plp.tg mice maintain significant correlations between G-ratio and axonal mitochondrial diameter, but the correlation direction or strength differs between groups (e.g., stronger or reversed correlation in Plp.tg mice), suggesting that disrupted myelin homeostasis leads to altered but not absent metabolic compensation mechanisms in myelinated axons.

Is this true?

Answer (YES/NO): NO